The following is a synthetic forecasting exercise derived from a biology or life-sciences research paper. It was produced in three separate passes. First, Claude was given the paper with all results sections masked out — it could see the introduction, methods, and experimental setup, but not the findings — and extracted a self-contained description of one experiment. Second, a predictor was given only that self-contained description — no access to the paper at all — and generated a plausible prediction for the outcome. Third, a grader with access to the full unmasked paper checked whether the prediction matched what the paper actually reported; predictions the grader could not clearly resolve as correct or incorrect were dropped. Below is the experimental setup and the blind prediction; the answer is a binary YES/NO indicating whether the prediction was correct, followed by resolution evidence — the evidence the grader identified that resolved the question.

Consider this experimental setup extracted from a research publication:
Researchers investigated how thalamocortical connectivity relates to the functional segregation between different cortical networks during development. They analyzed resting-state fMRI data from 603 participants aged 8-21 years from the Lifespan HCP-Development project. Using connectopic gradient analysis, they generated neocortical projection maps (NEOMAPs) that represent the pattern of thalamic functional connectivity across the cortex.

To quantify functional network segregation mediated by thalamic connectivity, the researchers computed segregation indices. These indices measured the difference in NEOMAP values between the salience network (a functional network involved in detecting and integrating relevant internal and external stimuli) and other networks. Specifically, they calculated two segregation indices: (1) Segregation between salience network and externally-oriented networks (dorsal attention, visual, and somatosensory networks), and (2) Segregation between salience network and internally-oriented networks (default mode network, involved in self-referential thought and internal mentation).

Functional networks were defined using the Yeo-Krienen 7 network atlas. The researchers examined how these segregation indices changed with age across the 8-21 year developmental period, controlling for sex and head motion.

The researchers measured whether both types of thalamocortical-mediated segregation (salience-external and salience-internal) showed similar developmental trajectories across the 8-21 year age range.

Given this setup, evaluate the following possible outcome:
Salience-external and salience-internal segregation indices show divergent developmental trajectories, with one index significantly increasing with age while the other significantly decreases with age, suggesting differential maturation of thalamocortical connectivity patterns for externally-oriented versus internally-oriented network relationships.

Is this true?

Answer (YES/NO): NO